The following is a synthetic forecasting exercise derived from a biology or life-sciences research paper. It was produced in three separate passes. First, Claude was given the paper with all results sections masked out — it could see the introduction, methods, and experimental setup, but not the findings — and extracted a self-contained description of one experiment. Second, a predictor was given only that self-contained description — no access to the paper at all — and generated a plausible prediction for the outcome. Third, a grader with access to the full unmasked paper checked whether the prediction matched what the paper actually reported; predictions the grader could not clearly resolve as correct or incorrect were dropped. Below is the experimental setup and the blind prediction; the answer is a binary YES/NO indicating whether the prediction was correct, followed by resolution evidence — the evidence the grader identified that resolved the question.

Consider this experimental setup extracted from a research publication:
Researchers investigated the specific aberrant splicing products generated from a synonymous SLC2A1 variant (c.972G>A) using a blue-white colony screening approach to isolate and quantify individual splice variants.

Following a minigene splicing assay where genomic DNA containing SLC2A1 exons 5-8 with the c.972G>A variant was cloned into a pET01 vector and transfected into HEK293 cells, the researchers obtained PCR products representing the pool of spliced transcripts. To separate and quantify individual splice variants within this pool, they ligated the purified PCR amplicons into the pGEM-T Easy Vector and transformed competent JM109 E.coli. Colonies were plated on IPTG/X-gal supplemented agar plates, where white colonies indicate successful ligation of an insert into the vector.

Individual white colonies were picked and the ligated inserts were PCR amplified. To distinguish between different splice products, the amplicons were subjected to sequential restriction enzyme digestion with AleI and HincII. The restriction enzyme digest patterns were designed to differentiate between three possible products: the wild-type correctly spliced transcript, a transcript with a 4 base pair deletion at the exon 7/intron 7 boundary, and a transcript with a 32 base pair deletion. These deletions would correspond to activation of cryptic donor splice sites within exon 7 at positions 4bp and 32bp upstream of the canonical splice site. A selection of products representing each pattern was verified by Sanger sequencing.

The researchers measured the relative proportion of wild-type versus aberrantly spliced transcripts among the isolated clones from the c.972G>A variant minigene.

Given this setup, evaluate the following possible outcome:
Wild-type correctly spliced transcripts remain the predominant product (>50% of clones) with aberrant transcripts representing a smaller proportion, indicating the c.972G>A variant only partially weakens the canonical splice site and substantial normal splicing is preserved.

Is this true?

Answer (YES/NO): YES